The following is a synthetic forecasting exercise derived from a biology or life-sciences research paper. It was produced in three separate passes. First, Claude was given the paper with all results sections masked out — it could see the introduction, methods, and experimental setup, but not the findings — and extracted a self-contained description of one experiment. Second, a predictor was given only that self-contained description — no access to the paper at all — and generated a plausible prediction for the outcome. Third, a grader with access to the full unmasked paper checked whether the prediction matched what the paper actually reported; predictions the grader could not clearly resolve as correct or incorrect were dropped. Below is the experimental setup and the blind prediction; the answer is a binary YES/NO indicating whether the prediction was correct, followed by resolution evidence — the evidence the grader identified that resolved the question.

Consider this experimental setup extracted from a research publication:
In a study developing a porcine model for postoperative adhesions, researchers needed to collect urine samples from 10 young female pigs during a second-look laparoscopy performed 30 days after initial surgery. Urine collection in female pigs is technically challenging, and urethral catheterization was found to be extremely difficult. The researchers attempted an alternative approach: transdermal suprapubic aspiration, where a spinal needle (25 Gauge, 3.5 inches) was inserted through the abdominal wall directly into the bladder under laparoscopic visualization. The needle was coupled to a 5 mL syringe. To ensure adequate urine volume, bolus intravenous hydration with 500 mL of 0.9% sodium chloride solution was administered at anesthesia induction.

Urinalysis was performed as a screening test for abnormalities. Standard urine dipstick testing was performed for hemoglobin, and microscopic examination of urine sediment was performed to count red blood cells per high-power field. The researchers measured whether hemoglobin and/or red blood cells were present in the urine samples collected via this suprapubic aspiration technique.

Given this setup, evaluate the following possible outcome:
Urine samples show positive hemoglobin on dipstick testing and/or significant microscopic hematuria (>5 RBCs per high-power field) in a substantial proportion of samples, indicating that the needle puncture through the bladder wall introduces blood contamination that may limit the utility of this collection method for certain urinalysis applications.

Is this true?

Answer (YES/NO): NO